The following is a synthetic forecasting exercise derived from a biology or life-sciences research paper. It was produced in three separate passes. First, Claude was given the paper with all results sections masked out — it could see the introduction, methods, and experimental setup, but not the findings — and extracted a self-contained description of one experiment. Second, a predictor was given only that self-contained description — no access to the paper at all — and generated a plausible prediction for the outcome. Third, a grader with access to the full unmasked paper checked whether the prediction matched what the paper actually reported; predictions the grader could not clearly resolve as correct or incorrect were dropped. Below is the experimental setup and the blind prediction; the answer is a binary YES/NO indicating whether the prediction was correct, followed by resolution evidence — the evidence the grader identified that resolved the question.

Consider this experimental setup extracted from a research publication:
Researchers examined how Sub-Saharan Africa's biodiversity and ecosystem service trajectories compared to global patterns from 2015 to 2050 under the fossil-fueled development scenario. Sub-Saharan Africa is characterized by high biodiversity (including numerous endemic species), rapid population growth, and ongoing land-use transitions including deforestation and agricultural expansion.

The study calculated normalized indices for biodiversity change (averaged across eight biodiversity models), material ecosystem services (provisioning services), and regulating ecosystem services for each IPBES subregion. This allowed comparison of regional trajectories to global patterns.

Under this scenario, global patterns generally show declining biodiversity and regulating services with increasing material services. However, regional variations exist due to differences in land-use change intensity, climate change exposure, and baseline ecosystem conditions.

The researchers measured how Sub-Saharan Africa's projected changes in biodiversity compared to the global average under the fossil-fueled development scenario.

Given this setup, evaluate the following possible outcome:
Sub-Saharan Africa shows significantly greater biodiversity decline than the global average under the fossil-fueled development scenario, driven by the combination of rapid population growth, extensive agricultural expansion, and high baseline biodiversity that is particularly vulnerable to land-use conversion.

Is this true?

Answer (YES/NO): YES